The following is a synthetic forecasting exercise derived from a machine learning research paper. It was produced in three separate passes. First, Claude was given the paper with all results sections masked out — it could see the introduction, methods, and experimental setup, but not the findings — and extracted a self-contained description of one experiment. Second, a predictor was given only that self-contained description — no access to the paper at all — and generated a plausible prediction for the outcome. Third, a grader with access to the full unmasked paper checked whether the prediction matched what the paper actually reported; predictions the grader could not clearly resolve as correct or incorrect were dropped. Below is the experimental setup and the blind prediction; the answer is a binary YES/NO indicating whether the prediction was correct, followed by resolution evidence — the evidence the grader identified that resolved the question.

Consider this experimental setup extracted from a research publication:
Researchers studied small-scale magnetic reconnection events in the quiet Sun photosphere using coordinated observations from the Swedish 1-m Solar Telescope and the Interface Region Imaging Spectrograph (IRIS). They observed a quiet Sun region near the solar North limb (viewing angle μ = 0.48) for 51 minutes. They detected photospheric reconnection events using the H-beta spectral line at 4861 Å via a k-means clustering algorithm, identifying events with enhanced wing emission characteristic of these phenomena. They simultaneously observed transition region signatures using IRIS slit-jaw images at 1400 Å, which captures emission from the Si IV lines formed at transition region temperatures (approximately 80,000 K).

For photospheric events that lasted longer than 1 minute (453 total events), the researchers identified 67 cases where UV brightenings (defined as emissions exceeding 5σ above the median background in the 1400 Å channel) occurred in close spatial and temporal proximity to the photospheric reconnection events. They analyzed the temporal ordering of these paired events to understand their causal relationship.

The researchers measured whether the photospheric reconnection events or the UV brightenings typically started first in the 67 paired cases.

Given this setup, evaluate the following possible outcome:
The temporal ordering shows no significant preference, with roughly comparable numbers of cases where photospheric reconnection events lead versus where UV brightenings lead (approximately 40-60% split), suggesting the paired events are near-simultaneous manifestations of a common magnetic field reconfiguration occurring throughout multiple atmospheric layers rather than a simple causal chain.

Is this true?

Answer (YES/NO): NO